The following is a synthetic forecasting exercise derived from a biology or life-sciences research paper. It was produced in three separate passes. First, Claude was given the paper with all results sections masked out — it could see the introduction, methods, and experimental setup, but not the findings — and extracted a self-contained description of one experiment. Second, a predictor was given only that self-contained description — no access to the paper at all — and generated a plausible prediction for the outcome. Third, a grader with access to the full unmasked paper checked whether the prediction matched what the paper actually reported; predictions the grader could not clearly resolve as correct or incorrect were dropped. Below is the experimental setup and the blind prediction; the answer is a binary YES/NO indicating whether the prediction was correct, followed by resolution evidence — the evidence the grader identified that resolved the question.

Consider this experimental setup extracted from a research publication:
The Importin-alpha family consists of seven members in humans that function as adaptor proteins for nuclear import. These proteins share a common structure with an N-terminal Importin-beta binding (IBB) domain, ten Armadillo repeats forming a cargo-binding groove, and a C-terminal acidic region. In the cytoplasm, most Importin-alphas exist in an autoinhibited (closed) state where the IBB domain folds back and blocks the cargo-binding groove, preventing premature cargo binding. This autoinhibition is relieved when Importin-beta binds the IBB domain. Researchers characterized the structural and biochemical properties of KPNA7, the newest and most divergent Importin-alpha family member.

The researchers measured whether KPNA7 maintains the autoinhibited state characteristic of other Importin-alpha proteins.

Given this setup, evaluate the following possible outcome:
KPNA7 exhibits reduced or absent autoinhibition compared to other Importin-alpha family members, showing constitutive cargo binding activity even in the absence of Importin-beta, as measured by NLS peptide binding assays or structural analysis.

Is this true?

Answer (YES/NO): YES